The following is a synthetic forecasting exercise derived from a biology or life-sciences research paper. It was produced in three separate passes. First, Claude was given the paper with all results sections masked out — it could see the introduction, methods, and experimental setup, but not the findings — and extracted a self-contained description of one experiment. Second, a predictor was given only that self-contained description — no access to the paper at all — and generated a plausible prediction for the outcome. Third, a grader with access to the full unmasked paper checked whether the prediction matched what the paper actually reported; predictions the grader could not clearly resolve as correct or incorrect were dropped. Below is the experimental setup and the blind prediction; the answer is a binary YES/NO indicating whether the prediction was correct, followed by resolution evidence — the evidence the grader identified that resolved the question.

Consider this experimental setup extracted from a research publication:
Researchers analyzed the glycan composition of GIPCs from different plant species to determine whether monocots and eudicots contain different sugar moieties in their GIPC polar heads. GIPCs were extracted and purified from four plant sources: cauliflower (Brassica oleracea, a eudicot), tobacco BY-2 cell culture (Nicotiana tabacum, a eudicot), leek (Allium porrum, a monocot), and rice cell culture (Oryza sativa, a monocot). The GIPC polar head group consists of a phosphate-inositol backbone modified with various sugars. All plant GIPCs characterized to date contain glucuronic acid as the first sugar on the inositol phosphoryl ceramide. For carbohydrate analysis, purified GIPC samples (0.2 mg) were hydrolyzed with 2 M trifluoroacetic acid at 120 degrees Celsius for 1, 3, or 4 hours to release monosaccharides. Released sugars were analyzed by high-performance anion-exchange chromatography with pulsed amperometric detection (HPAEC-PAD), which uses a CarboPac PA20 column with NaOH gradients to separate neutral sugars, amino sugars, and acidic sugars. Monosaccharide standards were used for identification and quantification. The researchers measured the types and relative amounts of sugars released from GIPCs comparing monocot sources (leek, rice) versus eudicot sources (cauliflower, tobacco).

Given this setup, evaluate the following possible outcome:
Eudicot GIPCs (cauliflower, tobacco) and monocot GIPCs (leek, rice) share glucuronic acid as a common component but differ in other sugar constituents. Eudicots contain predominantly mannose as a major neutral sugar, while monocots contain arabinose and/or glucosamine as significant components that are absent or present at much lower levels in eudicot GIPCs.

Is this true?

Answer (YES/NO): NO